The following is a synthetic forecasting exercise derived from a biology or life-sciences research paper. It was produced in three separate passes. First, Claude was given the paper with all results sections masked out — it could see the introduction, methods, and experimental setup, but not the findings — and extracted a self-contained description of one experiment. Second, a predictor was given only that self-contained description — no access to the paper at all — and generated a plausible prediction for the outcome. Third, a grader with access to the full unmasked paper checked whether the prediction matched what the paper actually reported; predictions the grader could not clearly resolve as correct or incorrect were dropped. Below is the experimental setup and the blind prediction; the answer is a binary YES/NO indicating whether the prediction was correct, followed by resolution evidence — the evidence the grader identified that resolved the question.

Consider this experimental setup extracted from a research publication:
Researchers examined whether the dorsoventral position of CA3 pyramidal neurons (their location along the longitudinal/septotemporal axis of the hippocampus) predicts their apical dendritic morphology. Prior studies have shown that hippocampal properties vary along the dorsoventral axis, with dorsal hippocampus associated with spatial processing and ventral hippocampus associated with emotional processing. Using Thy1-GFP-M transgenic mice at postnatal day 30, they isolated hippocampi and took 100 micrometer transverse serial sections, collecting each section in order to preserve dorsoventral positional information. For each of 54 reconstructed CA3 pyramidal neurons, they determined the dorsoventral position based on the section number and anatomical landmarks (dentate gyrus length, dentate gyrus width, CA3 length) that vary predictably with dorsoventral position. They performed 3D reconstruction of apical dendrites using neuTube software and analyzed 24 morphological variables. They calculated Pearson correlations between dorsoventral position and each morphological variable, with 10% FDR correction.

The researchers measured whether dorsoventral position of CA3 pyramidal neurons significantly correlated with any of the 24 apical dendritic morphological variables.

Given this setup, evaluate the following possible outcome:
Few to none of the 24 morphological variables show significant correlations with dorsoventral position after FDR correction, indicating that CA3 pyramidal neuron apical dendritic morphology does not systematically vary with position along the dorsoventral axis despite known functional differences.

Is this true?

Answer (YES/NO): YES